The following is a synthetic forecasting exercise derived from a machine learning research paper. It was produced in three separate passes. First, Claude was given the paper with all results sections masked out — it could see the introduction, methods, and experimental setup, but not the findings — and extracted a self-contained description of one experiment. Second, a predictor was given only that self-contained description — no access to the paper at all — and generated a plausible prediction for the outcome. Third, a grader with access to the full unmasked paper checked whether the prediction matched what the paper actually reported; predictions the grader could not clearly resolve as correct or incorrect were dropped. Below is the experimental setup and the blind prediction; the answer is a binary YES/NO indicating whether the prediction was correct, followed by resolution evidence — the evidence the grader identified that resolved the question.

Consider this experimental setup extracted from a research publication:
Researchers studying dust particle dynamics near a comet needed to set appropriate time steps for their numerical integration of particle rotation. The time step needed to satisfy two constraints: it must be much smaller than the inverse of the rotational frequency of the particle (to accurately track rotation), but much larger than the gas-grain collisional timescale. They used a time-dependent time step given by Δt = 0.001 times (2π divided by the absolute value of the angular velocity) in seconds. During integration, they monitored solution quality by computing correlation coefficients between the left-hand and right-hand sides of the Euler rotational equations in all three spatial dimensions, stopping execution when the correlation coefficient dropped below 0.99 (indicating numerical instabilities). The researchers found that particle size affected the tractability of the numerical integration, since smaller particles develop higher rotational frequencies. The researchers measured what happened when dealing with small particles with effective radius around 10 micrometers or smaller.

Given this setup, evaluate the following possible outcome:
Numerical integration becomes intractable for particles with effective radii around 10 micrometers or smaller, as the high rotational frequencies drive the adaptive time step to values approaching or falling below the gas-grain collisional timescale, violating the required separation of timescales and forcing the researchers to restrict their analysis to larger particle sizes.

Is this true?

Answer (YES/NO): NO